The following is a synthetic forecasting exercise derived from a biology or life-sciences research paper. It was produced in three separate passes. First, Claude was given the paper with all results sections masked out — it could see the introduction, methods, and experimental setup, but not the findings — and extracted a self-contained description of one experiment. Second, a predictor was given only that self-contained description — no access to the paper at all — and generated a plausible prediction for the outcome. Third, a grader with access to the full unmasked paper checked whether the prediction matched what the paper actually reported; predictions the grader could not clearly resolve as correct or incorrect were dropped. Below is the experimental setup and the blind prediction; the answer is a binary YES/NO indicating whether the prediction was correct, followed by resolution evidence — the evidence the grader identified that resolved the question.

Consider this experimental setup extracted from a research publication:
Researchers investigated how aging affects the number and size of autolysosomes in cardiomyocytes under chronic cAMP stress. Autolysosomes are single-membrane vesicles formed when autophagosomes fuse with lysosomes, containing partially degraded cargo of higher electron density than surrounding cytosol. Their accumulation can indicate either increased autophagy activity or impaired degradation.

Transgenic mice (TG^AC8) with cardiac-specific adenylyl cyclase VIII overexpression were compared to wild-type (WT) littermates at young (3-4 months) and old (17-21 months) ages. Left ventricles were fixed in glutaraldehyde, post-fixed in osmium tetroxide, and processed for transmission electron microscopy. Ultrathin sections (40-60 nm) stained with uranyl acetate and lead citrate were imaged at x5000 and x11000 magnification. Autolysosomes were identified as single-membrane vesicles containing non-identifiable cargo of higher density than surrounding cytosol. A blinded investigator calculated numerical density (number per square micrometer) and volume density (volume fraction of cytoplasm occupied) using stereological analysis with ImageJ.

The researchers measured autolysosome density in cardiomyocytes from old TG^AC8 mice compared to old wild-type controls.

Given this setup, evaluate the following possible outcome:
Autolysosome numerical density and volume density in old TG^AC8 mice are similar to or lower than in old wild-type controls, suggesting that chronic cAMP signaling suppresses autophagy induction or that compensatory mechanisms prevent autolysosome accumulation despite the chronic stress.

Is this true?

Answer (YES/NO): NO